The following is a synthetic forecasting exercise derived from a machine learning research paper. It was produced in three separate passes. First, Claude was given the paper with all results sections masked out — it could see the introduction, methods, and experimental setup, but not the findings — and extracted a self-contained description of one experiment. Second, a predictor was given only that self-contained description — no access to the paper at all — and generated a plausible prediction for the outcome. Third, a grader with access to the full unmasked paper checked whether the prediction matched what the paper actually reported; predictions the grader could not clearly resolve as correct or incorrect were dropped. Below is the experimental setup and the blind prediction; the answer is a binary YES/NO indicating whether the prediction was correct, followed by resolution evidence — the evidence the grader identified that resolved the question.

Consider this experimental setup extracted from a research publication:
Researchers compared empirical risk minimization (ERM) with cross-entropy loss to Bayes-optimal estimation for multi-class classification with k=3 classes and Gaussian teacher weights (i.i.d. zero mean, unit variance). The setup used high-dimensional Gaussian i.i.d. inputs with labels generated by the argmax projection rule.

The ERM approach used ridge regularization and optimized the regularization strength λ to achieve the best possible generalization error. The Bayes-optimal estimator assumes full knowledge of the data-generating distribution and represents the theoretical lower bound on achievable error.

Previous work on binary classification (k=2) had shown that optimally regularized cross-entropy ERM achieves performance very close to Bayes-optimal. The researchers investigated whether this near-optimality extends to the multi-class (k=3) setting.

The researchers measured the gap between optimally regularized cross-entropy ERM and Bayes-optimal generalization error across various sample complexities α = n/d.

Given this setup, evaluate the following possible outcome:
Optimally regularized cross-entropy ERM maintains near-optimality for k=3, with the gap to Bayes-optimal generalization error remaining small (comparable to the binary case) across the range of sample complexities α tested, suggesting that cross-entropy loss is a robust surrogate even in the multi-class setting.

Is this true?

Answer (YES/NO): YES